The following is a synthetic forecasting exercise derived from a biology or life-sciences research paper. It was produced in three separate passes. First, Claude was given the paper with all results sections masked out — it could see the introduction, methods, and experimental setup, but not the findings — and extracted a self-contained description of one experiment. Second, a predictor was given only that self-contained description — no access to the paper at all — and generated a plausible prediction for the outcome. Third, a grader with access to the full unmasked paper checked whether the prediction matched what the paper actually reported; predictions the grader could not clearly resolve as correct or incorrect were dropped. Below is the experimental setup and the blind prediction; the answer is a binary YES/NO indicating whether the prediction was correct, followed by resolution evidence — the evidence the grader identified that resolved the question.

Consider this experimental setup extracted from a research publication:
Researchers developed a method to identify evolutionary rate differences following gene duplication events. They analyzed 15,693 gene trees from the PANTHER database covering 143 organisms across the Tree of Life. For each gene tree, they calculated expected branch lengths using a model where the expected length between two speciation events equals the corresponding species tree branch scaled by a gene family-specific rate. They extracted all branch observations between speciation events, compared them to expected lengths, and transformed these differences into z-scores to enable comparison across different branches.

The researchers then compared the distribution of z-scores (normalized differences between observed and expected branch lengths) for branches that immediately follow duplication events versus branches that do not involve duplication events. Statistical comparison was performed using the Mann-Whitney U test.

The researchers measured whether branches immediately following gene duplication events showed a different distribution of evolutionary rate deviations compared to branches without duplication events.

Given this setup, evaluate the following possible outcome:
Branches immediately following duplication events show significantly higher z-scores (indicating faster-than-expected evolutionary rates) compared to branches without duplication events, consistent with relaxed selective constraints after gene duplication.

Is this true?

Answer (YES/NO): YES